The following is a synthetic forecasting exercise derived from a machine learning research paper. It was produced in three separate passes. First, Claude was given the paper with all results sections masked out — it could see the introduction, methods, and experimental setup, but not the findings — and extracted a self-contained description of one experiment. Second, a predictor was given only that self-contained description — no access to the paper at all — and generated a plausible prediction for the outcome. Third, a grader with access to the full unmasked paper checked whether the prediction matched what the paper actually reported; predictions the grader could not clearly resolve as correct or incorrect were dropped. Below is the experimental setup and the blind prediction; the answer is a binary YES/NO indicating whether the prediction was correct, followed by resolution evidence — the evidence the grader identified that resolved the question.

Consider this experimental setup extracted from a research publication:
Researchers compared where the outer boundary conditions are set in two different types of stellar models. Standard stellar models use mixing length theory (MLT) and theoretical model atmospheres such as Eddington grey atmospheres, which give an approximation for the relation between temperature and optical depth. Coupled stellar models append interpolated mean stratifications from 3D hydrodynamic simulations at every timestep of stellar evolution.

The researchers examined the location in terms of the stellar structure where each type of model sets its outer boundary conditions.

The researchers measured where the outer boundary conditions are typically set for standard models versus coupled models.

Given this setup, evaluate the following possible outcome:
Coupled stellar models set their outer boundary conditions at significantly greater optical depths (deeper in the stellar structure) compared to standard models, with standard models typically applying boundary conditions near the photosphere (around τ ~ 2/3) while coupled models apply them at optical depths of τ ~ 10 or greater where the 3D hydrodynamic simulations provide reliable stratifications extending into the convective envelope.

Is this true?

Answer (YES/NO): NO